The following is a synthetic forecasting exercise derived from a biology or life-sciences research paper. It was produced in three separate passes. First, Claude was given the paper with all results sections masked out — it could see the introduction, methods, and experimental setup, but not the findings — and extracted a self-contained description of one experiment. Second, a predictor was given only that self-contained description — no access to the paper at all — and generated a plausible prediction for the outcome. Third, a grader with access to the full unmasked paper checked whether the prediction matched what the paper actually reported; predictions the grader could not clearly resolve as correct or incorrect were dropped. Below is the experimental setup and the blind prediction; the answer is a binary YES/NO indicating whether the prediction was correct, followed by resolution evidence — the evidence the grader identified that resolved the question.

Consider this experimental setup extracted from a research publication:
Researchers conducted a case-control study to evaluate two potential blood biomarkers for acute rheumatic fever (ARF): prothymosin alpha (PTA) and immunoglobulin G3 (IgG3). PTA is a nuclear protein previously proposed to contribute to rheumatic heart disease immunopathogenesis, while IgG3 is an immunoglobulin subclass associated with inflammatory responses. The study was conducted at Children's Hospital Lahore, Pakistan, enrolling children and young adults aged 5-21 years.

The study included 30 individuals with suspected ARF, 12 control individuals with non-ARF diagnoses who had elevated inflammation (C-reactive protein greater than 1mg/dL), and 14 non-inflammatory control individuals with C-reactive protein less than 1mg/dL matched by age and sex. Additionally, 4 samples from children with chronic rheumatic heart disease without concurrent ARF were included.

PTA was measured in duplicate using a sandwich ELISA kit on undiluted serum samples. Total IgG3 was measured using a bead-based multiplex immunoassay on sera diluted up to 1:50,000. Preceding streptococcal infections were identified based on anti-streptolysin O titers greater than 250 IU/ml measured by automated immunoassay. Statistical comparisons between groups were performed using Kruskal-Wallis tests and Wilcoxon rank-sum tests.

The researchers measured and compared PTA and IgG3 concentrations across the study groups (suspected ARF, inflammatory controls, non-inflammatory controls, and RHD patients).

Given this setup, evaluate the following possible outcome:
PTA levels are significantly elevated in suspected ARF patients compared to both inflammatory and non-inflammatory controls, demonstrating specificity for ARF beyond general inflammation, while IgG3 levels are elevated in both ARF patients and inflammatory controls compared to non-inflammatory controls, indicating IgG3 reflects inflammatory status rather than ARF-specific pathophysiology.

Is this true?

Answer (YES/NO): NO